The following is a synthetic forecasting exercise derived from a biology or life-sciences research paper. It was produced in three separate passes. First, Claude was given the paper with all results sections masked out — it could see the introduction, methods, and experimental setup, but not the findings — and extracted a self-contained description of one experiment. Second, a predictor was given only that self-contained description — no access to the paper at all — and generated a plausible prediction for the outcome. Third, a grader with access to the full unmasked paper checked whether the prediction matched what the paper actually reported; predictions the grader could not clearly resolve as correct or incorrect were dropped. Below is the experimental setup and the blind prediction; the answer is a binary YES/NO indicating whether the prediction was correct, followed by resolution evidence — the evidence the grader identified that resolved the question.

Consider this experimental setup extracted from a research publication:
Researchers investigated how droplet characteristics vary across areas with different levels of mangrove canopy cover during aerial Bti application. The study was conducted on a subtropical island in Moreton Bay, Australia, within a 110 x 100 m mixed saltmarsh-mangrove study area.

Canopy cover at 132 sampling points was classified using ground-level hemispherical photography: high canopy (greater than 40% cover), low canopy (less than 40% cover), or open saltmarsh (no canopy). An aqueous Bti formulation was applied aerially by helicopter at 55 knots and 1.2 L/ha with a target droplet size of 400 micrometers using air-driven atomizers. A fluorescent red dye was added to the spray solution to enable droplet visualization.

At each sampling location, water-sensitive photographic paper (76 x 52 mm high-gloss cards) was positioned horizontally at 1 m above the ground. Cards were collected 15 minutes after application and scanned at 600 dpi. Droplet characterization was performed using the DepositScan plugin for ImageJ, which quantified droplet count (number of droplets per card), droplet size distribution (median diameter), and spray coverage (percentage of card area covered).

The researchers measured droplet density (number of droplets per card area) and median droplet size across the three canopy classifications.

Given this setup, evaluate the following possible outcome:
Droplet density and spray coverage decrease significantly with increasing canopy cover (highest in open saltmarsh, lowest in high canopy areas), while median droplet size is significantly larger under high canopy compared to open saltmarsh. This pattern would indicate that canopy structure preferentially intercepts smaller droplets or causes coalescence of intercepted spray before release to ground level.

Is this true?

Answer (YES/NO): NO